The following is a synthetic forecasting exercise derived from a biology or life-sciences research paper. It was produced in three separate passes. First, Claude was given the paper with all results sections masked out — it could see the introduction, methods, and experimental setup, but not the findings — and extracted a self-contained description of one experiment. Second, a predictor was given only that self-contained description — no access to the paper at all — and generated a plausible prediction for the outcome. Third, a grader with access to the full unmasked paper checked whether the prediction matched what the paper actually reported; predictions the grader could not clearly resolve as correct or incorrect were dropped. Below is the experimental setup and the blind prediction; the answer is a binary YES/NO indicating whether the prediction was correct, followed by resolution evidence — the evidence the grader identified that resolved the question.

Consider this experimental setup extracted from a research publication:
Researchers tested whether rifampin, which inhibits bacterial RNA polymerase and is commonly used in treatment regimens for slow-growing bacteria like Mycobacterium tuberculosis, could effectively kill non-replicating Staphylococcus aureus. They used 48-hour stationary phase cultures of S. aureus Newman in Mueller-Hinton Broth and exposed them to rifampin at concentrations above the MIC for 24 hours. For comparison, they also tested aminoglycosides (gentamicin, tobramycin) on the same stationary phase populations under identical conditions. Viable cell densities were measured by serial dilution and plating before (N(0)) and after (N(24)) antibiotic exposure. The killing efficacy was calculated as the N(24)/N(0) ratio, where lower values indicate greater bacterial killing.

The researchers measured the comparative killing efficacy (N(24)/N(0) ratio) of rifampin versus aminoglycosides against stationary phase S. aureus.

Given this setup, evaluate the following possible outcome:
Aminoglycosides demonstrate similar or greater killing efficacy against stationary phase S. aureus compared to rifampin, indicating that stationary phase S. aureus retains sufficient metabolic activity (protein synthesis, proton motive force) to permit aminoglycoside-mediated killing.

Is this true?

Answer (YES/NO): YES